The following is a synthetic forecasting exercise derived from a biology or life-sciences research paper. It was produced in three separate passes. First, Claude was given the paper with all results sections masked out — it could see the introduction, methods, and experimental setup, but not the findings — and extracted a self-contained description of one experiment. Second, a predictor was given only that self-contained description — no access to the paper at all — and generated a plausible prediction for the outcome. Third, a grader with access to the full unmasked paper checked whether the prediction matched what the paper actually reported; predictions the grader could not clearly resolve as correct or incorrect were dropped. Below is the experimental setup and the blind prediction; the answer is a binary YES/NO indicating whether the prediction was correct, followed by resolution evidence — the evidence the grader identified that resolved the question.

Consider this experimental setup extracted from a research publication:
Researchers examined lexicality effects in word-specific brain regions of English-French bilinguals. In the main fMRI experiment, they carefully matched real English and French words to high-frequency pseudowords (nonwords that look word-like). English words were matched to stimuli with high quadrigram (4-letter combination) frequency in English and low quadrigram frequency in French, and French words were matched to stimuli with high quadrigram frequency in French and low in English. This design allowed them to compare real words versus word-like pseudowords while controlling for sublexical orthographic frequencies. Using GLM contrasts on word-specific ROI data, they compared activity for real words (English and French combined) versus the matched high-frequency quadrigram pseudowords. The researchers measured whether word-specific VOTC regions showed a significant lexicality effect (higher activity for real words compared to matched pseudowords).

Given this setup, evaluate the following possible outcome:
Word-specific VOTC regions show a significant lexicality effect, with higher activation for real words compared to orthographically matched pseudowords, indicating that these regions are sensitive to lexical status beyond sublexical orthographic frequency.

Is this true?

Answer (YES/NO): NO